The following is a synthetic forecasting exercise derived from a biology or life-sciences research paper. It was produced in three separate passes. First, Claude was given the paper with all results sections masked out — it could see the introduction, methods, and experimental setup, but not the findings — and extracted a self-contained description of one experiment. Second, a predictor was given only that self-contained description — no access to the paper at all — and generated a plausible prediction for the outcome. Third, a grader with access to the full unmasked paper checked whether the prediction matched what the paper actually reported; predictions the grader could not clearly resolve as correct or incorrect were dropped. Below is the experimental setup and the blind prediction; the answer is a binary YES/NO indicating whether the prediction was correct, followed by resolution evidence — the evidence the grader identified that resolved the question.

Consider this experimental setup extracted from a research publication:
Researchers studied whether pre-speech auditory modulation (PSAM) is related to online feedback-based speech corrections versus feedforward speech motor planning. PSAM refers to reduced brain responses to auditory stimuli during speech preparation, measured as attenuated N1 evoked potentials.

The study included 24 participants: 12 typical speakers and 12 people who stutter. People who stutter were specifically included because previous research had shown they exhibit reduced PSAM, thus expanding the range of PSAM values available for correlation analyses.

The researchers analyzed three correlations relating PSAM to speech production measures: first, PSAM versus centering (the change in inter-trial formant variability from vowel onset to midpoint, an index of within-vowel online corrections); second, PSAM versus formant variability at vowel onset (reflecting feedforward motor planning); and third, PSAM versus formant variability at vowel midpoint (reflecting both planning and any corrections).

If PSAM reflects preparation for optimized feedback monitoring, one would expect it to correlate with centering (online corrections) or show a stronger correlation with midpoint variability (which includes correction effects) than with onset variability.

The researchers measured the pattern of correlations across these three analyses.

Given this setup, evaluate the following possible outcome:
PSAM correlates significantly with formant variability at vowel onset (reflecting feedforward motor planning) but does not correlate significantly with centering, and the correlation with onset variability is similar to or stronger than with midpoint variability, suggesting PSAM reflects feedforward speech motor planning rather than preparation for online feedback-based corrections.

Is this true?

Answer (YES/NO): YES